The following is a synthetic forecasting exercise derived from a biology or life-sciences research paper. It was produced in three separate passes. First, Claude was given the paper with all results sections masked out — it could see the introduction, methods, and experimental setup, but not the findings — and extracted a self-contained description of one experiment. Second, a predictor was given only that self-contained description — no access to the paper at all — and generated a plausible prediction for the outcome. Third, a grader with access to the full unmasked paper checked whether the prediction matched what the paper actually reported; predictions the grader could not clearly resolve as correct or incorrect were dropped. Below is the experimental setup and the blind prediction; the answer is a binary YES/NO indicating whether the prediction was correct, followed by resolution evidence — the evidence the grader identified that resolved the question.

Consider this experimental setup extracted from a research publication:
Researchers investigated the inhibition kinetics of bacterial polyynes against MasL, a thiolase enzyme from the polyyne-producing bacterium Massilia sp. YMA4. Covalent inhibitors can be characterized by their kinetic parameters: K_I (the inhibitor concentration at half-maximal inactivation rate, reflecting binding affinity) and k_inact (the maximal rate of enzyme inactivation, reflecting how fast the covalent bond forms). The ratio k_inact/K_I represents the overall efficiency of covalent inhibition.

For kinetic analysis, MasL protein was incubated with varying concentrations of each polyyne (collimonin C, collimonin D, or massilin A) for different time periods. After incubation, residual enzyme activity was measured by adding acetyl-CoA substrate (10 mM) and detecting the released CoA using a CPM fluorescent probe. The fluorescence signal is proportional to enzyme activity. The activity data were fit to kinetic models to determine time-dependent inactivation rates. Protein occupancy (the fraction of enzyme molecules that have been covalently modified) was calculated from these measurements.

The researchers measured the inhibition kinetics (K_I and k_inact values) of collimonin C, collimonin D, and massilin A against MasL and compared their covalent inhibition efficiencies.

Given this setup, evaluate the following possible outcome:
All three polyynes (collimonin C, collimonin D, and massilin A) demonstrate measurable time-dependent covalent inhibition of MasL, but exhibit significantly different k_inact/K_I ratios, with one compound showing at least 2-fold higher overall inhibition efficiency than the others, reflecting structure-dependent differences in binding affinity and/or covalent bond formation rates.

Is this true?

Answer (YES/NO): YES